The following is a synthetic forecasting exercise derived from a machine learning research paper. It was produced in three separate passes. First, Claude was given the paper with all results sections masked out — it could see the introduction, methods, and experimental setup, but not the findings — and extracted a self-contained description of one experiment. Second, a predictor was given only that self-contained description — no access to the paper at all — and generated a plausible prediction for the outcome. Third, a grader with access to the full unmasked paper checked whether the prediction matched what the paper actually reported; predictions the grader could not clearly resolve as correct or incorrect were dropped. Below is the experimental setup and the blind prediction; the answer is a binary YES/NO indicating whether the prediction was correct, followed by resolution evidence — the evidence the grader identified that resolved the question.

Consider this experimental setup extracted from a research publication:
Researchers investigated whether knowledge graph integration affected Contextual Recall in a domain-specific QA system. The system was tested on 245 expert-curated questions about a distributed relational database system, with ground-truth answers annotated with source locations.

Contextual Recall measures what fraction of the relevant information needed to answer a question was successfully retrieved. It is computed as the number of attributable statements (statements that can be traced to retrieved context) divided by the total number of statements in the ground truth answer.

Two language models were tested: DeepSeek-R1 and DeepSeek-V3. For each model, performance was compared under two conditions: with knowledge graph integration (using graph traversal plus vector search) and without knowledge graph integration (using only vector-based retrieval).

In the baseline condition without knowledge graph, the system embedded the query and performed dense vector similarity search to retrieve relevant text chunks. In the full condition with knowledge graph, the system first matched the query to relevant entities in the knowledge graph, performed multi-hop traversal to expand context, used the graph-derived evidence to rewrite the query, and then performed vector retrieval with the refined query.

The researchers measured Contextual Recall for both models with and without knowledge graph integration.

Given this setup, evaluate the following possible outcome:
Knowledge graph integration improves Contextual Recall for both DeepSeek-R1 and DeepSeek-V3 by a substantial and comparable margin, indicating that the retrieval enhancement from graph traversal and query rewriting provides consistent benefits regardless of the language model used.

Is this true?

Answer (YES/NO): NO